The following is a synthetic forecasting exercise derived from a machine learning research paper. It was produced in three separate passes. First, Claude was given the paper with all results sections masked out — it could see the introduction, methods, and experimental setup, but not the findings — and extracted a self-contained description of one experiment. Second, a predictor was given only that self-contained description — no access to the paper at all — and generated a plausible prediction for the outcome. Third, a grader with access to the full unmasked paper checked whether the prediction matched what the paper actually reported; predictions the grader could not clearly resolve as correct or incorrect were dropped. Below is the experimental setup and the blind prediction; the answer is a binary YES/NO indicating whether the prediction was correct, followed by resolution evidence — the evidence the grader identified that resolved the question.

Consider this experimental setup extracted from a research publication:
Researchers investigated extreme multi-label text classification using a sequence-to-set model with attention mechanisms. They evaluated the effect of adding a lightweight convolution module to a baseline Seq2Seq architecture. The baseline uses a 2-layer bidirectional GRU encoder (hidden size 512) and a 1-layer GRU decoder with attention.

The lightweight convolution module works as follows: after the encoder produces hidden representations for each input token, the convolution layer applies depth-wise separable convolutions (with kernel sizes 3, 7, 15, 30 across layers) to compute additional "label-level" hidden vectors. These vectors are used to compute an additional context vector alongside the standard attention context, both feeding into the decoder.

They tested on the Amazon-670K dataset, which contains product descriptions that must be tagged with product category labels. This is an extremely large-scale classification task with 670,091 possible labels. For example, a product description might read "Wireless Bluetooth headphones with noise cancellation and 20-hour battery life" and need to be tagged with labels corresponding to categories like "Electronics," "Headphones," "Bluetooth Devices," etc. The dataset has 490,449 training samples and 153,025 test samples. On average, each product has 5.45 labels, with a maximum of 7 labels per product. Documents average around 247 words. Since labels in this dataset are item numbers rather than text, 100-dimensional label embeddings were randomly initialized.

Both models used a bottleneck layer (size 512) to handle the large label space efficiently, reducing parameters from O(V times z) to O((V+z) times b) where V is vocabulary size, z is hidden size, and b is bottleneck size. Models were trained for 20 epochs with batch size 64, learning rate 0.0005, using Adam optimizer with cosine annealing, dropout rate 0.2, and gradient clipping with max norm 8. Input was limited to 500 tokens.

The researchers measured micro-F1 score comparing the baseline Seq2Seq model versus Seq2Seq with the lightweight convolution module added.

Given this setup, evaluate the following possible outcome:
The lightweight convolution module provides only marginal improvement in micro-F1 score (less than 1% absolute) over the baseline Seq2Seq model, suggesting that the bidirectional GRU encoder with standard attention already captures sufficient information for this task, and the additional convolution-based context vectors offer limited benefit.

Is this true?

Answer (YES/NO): NO